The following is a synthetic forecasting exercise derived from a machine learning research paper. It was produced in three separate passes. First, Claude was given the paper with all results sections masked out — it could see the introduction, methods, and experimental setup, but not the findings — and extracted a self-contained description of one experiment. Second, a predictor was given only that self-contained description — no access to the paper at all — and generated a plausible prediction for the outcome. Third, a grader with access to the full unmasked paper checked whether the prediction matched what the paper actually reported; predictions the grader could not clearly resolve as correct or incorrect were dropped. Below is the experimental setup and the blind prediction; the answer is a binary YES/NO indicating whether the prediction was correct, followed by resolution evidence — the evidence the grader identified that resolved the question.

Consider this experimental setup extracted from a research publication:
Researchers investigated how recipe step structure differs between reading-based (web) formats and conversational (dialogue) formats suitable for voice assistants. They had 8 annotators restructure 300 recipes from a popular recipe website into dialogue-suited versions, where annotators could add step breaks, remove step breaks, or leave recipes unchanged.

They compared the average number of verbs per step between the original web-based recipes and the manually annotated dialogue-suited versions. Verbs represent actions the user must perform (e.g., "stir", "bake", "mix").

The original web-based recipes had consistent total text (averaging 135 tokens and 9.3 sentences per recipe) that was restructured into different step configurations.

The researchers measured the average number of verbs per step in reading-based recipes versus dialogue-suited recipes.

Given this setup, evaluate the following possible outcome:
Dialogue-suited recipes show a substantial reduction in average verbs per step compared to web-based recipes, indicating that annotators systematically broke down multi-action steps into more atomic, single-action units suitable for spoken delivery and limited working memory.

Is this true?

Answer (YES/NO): NO